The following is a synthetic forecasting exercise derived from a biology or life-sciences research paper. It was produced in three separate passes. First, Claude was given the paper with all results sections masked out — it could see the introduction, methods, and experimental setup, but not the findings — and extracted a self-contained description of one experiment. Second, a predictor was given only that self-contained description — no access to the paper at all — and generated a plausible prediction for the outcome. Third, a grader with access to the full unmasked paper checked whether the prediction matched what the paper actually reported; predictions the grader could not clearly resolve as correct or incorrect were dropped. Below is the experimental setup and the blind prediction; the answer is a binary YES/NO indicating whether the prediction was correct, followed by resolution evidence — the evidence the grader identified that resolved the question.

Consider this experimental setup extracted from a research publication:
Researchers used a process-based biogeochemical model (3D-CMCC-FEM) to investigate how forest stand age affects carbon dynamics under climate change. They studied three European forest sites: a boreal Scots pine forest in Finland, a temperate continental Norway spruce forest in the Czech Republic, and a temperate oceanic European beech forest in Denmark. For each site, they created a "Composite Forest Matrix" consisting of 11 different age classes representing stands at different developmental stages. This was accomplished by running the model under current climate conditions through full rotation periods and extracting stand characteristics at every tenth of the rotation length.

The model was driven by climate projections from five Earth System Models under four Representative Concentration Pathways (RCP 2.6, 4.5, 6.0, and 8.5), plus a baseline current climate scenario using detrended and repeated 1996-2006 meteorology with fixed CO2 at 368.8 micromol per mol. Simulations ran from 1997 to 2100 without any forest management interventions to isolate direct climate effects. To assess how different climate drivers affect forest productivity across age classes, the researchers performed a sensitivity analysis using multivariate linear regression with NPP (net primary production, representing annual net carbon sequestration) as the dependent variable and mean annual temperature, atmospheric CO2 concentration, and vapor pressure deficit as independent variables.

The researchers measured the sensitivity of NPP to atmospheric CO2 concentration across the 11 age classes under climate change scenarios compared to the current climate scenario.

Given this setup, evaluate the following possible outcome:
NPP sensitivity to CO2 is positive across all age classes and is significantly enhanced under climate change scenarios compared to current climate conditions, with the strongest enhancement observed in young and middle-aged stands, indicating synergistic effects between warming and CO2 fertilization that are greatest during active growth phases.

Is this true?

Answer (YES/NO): NO